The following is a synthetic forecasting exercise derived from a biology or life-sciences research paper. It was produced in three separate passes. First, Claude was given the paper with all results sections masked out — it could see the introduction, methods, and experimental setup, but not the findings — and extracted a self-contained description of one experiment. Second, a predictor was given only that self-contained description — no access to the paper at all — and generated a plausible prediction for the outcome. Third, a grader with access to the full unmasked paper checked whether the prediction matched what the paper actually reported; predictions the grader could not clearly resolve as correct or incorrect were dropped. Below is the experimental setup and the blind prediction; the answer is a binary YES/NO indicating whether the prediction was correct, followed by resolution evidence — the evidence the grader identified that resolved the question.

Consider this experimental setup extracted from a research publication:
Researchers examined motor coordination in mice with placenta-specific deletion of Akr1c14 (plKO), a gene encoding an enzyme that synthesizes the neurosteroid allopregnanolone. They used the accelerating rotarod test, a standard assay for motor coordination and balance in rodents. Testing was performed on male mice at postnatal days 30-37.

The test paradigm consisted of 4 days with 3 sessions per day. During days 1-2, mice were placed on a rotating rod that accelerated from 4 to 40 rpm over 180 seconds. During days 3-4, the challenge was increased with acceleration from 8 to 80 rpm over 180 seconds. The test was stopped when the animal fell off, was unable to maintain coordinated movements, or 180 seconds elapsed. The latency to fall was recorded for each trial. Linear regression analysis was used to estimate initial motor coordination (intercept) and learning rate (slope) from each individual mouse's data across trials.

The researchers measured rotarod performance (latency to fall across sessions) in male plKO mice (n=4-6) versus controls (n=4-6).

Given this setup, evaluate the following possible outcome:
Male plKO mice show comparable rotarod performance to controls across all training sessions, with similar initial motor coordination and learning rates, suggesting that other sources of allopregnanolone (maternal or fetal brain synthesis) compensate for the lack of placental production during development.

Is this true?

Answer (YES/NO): NO